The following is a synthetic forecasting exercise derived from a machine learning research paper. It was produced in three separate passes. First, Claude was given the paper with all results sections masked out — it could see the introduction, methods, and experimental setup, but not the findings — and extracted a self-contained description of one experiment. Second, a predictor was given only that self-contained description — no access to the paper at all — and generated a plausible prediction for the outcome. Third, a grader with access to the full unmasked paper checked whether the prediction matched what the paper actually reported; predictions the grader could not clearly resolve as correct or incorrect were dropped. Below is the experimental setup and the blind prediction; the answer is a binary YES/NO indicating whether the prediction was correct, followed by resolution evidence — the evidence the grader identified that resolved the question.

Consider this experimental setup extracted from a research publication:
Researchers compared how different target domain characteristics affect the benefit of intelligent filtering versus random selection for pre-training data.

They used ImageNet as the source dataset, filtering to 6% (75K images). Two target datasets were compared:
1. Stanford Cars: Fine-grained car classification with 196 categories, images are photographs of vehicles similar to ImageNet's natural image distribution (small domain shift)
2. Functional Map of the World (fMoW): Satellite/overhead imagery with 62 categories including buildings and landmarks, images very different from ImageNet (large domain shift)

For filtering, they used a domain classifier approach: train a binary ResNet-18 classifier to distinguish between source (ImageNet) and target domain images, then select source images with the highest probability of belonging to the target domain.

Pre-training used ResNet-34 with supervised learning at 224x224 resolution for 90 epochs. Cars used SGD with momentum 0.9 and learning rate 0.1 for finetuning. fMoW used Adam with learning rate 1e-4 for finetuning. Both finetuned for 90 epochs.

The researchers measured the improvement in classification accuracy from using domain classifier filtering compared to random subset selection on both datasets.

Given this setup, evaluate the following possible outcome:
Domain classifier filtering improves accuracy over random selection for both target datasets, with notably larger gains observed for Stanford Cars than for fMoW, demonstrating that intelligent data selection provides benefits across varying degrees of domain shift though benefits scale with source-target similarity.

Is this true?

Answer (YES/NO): YES